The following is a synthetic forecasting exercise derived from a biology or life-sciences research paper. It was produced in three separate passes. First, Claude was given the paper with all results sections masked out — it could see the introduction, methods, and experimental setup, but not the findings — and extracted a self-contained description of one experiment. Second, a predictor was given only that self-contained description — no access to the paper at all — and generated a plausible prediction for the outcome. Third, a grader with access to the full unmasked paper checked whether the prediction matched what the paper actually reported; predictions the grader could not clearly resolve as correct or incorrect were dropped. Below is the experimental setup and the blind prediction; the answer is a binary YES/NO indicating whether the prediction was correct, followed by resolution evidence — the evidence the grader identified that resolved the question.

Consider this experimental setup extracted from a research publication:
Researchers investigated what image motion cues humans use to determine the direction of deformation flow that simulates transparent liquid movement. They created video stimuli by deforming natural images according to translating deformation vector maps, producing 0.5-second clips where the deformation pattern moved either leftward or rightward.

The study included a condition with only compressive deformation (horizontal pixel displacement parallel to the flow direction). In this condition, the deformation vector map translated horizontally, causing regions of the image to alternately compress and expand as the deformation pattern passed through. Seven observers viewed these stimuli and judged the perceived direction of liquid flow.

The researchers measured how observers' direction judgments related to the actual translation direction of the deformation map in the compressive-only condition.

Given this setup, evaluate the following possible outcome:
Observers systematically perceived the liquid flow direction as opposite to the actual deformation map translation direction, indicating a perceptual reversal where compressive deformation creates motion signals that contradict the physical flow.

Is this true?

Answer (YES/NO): YES